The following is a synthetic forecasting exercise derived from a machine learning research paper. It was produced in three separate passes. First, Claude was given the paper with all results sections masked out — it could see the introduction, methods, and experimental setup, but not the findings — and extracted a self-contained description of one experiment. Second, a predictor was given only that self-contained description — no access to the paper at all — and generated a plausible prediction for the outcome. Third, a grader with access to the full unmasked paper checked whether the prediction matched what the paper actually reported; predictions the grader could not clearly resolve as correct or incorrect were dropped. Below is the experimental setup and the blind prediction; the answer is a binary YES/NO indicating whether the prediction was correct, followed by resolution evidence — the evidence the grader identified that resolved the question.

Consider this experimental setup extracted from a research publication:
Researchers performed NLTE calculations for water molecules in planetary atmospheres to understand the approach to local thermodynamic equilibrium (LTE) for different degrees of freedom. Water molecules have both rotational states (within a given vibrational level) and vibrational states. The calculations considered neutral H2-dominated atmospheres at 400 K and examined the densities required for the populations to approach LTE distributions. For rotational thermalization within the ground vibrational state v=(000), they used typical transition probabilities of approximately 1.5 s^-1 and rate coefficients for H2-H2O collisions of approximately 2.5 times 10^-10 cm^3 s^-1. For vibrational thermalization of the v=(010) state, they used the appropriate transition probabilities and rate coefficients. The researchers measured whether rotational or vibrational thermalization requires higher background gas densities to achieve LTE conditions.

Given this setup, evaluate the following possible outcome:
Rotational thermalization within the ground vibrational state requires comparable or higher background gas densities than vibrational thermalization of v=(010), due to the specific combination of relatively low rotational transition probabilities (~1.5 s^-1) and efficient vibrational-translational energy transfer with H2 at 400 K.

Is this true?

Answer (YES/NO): NO